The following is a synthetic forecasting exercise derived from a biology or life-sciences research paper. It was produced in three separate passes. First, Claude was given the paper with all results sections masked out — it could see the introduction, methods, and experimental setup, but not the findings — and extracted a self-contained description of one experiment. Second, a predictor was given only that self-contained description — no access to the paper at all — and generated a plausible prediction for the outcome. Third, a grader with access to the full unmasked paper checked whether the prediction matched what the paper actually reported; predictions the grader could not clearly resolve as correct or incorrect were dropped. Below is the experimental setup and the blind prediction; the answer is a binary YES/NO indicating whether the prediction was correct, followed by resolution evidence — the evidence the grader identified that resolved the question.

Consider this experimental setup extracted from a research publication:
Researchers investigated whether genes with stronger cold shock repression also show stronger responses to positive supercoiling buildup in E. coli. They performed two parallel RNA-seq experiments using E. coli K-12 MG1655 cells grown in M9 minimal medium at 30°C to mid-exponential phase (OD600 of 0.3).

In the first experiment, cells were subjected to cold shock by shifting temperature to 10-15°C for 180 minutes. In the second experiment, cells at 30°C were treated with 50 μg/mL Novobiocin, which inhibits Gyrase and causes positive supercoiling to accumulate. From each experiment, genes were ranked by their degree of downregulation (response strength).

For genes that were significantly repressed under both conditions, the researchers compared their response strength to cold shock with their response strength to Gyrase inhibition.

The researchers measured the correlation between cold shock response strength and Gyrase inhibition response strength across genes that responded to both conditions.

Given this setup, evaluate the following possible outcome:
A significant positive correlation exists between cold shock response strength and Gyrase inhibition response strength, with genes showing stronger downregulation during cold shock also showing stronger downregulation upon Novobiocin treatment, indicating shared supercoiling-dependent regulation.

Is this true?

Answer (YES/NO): YES